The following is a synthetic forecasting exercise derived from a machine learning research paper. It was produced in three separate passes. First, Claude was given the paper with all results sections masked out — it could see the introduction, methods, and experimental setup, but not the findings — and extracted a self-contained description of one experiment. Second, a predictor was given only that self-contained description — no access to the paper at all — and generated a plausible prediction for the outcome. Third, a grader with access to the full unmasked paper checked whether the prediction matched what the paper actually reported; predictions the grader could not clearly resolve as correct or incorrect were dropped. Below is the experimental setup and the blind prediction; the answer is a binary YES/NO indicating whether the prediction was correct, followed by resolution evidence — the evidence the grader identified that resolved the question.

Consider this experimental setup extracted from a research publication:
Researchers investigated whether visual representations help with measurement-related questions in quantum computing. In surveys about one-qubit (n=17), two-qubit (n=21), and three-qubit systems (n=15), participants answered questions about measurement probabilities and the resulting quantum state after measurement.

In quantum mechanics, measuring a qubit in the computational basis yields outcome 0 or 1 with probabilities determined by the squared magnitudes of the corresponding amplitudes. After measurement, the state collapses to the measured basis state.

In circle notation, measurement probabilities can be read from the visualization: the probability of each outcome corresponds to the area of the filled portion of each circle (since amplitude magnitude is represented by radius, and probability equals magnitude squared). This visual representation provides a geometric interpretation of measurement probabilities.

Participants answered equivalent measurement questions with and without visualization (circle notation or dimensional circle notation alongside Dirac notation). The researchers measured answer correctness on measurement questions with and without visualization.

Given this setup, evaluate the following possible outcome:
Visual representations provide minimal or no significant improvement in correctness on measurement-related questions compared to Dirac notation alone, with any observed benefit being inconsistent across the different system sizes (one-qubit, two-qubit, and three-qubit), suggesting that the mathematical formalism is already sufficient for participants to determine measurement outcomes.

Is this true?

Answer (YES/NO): YES